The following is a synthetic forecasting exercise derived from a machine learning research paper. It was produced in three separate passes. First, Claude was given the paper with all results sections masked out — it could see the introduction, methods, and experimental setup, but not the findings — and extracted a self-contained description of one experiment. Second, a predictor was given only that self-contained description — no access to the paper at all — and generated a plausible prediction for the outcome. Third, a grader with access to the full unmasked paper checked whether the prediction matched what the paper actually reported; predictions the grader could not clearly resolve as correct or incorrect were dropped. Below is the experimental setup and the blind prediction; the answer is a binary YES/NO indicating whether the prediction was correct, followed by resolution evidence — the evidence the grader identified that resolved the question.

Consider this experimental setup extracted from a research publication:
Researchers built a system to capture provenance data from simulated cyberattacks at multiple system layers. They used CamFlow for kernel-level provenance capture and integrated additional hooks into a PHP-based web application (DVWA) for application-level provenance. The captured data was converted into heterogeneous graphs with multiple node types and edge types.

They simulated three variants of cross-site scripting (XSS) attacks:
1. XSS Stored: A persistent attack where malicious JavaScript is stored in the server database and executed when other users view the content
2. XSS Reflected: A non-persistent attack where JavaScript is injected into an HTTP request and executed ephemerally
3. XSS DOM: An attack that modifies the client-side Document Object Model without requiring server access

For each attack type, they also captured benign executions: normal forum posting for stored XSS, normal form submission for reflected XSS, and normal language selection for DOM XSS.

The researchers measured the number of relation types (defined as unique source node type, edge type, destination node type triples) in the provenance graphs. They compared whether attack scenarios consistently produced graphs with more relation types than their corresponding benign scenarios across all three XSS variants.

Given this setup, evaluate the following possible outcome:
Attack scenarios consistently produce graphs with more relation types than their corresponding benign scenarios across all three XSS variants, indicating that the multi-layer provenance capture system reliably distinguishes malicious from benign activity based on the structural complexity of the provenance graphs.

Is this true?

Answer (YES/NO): YES